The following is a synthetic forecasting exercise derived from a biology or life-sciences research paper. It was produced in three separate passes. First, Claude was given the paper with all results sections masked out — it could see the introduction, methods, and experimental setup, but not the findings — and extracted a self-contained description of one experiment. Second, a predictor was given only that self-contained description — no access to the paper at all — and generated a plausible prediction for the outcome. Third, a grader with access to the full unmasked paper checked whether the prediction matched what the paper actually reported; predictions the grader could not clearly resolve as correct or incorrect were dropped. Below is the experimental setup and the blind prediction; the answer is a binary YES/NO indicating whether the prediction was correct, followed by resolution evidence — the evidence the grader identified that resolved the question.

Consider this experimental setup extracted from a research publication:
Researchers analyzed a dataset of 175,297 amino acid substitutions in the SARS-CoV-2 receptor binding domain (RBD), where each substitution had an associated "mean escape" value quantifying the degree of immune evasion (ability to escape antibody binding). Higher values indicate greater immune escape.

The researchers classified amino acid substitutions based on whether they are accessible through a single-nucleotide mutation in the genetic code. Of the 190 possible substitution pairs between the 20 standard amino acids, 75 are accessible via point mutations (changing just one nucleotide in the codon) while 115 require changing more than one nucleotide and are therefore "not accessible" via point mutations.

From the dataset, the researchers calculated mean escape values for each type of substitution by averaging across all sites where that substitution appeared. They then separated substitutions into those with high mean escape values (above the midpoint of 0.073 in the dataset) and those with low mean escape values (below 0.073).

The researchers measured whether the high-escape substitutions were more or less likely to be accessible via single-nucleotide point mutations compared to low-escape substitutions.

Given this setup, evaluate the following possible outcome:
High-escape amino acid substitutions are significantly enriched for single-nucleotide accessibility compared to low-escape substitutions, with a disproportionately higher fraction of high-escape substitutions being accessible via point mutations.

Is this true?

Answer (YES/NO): NO